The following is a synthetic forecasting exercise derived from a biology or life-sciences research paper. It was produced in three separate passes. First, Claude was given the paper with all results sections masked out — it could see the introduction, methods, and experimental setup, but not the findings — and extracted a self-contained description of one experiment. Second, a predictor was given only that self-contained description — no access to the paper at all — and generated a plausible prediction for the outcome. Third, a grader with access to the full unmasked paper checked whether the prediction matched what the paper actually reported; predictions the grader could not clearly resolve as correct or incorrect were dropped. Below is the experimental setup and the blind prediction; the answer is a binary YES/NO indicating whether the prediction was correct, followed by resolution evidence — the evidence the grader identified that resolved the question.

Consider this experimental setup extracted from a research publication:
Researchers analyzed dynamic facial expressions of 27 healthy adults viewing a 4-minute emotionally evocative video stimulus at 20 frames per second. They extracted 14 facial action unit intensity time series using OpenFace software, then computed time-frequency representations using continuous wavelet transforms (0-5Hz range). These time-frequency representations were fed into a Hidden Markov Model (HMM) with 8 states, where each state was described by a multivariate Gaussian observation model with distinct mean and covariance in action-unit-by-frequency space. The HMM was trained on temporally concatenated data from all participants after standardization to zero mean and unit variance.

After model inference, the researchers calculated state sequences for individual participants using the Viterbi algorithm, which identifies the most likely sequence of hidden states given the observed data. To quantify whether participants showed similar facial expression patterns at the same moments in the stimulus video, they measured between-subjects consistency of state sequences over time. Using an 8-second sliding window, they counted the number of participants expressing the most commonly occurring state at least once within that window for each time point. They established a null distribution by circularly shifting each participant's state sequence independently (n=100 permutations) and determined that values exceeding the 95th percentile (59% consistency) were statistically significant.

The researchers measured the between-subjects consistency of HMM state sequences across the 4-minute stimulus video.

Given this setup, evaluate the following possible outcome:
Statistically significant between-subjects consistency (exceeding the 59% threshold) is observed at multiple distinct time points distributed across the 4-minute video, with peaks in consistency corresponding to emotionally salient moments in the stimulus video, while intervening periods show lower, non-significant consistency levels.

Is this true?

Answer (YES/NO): NO